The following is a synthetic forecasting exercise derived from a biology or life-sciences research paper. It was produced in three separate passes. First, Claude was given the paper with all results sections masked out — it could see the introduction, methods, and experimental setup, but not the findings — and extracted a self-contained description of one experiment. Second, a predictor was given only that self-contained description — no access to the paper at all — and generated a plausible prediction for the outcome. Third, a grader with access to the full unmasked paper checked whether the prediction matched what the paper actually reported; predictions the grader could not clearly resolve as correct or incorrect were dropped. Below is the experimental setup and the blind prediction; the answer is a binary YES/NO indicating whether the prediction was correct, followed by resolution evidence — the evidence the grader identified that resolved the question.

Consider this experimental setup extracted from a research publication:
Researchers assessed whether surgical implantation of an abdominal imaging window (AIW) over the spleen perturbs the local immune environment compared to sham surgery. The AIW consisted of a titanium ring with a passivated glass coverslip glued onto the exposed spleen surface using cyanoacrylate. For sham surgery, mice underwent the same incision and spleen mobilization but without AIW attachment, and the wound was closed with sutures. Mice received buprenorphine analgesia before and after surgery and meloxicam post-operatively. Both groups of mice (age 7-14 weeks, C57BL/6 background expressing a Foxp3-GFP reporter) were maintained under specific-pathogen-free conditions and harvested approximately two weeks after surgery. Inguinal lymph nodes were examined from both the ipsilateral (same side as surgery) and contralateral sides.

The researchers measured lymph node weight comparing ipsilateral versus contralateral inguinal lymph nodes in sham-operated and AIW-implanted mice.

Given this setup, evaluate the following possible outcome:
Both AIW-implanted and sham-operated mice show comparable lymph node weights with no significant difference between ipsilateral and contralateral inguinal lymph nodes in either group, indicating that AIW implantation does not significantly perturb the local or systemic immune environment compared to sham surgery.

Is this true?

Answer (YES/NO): NO